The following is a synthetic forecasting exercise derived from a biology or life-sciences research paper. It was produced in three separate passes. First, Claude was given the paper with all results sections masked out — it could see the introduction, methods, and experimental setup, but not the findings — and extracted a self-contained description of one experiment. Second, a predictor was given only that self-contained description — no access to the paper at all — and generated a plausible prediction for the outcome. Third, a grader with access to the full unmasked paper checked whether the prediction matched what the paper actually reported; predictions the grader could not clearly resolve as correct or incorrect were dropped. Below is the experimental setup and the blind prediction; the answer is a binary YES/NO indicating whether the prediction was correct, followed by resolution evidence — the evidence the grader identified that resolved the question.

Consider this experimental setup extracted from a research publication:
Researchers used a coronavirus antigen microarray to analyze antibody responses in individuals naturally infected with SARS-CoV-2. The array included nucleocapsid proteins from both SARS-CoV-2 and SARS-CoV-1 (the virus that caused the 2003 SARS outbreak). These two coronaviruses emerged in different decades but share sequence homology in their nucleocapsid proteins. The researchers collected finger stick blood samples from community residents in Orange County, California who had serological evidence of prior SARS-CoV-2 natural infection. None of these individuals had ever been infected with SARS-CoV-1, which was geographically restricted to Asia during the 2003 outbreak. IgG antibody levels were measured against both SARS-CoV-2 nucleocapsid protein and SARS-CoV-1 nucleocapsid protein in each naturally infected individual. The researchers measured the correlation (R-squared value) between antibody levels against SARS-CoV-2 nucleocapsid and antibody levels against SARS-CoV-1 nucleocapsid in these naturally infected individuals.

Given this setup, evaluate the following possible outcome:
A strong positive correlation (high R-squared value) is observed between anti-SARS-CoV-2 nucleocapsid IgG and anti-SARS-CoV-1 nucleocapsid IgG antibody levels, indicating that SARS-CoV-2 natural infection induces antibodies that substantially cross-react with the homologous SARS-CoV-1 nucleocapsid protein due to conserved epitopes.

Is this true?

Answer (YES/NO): YES